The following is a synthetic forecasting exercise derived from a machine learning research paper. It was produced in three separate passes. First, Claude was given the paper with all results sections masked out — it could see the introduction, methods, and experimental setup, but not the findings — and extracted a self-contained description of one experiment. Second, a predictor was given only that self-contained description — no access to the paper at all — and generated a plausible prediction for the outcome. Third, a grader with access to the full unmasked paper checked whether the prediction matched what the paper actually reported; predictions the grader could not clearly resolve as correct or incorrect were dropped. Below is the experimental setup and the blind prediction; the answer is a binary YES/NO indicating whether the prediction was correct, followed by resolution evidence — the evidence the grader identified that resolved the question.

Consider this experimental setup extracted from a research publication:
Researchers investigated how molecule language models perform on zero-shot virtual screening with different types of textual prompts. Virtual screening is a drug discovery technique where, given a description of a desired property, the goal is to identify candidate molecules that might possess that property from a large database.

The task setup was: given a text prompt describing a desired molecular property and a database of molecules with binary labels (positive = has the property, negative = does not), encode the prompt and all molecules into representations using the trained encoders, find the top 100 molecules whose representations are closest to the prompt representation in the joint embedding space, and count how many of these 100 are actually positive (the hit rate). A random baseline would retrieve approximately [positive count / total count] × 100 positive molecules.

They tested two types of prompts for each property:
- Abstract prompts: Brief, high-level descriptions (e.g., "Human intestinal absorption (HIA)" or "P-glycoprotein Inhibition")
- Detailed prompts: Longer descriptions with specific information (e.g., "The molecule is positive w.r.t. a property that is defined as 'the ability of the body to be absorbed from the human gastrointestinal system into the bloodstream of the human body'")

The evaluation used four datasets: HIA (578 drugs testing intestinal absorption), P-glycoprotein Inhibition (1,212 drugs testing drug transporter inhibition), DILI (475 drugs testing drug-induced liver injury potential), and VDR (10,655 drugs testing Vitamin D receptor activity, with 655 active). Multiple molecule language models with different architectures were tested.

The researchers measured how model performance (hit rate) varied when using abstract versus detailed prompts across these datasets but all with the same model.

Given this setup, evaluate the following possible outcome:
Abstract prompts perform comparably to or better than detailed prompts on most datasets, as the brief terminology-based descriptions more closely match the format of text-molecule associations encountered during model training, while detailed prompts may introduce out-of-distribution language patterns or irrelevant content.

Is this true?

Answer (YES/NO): NO